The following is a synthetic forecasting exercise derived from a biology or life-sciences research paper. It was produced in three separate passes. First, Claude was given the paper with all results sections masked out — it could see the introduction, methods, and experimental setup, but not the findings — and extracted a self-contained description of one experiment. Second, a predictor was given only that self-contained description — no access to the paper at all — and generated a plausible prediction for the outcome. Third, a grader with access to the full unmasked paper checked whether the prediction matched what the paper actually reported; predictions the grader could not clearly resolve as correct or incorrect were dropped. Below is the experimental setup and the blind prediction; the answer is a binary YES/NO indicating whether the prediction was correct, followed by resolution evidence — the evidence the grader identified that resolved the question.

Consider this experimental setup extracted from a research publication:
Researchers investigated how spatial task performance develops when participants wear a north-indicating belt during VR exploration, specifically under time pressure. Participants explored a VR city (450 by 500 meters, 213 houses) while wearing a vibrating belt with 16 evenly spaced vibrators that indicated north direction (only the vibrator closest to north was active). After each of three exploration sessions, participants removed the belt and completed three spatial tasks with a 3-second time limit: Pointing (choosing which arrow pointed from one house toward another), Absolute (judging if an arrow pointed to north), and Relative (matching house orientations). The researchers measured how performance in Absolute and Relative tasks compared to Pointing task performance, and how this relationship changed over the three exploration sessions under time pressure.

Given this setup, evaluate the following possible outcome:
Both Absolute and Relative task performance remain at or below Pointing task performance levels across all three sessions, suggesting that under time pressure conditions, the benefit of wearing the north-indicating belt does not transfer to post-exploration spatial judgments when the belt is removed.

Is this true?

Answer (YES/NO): YES